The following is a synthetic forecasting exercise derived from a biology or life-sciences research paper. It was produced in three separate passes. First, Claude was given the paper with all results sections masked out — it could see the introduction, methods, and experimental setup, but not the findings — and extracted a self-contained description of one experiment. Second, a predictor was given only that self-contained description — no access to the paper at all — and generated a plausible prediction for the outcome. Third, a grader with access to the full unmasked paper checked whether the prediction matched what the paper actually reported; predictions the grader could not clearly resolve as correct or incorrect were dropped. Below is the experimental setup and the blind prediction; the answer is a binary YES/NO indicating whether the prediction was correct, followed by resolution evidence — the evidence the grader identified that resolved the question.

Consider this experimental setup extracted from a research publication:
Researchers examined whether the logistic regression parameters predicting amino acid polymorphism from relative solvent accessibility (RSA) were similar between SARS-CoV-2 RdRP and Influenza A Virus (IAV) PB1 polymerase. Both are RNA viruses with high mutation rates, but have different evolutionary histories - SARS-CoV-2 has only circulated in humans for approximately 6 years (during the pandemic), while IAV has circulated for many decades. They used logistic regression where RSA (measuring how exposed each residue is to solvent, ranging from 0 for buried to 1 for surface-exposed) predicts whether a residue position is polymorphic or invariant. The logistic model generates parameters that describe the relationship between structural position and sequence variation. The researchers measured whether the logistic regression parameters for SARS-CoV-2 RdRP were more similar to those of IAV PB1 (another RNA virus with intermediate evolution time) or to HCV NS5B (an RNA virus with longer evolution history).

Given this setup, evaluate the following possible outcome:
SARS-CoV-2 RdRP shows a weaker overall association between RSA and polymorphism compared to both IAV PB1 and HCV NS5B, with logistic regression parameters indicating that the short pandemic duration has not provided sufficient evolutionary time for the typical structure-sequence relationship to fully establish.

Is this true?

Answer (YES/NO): NO